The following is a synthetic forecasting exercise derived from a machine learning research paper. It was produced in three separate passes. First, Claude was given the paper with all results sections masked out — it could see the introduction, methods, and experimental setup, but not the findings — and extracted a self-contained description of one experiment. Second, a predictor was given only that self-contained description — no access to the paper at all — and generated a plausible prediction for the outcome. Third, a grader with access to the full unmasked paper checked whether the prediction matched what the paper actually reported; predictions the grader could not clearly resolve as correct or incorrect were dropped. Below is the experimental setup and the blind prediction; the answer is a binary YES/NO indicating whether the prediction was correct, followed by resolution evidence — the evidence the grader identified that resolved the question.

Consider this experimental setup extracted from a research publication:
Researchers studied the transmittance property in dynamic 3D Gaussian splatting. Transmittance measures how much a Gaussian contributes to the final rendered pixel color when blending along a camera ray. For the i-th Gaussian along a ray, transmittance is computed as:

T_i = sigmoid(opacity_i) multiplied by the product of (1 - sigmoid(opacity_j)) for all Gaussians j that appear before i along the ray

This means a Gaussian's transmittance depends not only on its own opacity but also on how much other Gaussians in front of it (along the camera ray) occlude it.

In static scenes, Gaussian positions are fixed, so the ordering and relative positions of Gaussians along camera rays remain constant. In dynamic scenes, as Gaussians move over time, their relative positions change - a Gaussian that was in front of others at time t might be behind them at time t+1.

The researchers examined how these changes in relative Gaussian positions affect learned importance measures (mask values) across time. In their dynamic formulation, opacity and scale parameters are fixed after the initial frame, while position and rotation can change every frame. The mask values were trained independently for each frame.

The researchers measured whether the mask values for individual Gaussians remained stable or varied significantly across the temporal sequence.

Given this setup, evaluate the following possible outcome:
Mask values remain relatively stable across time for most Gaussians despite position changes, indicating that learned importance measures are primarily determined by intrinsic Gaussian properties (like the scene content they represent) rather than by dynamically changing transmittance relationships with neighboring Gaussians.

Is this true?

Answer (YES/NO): NO